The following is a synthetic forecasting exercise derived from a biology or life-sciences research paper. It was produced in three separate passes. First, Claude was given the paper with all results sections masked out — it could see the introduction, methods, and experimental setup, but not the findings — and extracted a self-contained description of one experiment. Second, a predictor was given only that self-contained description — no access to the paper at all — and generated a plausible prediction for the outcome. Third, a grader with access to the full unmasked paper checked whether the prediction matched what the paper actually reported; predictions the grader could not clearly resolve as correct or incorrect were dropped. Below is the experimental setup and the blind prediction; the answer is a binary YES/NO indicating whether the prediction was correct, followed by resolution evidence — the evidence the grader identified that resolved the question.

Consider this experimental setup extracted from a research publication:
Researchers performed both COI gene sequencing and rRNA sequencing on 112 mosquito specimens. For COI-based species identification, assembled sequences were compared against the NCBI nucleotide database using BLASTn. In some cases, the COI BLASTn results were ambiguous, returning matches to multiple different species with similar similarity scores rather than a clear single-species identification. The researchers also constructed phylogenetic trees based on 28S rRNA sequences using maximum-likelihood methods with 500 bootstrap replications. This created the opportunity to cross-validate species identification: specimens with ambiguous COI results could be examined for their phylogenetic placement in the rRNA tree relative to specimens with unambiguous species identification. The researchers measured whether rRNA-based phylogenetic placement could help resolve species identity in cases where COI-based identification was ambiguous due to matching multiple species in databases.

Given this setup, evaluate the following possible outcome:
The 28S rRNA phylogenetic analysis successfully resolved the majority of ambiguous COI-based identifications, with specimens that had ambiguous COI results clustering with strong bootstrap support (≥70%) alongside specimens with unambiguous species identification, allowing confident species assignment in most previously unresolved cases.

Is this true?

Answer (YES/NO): NO